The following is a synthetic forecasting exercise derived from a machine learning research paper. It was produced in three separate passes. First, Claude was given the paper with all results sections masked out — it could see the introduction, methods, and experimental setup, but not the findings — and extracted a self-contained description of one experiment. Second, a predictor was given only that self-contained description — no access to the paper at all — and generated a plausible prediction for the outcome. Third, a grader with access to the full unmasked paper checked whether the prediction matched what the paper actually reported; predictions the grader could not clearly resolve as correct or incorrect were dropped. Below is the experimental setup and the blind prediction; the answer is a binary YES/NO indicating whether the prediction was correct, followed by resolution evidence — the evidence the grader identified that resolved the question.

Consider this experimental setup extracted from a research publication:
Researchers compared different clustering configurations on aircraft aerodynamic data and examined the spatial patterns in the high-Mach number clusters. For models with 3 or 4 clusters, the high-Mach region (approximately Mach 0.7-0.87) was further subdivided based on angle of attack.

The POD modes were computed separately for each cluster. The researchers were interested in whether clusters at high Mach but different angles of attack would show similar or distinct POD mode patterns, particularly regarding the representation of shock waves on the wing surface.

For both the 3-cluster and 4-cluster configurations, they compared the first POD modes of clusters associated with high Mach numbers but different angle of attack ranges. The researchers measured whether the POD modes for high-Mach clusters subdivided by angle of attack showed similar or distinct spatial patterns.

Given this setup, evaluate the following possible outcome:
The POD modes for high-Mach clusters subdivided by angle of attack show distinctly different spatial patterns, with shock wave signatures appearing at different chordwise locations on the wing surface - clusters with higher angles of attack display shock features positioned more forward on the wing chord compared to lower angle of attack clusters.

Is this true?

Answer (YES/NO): NO